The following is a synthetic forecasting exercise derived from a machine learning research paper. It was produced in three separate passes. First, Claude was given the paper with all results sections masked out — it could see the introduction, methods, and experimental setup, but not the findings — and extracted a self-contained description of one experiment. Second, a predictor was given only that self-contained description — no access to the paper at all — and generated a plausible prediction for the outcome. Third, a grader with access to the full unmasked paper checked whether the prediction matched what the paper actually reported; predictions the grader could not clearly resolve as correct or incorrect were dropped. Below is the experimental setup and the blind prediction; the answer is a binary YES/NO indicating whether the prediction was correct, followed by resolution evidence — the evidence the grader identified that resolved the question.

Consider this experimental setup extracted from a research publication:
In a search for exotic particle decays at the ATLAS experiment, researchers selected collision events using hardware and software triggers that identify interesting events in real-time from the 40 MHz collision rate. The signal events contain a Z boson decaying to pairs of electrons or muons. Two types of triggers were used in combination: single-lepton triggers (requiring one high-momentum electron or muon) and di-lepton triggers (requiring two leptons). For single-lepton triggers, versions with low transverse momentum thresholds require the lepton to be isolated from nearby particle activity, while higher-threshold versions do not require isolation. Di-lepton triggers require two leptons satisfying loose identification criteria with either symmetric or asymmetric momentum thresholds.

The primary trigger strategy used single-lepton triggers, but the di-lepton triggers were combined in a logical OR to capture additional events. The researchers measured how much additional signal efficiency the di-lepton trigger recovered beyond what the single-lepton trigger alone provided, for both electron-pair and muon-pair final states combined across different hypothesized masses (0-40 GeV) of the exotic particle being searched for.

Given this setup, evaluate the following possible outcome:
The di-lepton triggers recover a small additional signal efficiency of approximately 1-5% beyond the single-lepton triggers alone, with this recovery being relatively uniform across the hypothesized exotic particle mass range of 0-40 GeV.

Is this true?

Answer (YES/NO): YES